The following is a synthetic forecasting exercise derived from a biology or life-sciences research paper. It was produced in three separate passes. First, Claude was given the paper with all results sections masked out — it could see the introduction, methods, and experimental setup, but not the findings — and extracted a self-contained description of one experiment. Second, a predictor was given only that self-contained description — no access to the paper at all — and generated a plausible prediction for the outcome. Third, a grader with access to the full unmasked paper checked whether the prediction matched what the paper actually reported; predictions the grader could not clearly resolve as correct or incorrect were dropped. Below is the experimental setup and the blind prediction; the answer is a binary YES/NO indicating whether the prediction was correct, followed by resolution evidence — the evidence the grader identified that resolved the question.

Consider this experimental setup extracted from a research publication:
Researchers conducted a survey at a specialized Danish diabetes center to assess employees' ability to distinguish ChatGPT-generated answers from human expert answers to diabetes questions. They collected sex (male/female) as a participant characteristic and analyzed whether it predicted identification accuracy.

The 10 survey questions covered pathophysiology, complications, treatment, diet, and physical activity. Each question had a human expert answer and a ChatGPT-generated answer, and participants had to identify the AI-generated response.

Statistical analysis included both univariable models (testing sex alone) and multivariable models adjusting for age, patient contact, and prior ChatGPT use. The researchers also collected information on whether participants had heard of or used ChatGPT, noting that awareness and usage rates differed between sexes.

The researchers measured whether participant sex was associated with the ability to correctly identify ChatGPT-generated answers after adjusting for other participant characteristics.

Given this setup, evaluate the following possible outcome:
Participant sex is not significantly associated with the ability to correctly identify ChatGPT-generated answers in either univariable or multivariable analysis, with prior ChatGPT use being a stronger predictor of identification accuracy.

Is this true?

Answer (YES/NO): NO